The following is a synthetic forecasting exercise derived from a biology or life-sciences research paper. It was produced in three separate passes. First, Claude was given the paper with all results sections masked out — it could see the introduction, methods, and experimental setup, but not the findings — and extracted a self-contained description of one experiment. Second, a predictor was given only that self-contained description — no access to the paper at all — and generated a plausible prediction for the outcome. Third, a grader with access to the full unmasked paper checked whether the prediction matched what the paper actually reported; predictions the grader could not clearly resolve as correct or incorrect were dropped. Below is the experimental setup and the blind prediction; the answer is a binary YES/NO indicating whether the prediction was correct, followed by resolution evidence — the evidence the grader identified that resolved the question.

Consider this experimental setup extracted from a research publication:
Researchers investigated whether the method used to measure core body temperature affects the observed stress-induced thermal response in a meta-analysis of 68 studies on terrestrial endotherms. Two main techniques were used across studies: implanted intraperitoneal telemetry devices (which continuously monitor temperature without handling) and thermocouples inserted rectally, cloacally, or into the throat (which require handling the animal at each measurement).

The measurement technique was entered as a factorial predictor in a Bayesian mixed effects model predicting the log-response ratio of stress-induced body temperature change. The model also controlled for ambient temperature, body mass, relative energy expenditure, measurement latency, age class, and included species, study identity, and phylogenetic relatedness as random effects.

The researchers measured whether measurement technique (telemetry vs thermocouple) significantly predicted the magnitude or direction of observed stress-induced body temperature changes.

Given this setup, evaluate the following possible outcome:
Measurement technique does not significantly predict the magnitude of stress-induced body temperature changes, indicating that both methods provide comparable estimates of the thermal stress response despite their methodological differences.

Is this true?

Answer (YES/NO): YES